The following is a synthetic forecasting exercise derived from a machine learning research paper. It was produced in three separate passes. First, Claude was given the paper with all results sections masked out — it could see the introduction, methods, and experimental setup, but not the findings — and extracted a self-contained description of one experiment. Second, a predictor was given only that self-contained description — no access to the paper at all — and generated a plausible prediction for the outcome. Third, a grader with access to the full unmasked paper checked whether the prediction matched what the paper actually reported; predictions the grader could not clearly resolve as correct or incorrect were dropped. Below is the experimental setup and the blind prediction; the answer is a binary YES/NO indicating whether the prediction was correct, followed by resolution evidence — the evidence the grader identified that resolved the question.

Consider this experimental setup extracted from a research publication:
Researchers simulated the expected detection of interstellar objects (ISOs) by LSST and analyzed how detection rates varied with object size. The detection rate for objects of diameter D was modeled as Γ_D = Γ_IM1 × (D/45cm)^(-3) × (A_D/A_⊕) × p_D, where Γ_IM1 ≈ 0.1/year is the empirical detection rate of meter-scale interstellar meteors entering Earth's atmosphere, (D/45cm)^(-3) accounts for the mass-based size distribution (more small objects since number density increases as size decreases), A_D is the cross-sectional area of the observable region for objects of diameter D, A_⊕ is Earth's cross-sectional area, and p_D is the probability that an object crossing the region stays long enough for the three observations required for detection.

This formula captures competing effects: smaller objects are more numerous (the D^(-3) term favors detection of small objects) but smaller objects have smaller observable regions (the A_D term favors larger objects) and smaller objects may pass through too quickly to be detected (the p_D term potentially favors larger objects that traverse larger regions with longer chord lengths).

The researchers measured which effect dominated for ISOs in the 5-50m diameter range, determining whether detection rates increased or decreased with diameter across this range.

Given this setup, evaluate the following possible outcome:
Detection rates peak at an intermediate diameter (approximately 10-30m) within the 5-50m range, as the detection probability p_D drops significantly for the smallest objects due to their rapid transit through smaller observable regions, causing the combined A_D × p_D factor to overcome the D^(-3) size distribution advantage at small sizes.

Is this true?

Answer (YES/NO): NO